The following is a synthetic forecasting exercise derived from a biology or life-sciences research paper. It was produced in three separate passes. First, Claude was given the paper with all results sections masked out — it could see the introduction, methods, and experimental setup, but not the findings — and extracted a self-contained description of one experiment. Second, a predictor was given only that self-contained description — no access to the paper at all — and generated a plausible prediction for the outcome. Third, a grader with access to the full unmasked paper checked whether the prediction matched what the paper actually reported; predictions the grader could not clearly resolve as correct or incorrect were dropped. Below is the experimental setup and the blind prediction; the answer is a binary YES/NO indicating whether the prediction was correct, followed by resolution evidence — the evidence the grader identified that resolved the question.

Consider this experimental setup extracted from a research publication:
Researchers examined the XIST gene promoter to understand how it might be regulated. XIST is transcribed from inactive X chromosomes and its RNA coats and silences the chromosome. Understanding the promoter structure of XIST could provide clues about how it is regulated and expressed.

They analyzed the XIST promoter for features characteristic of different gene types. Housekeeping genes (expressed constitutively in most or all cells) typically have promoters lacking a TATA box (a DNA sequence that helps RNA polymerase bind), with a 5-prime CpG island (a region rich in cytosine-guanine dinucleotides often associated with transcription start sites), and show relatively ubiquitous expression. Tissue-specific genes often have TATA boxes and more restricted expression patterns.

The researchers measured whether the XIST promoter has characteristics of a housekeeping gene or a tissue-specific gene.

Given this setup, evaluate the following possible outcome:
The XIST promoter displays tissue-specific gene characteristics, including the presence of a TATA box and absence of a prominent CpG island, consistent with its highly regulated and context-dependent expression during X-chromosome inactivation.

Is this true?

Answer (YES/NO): NO